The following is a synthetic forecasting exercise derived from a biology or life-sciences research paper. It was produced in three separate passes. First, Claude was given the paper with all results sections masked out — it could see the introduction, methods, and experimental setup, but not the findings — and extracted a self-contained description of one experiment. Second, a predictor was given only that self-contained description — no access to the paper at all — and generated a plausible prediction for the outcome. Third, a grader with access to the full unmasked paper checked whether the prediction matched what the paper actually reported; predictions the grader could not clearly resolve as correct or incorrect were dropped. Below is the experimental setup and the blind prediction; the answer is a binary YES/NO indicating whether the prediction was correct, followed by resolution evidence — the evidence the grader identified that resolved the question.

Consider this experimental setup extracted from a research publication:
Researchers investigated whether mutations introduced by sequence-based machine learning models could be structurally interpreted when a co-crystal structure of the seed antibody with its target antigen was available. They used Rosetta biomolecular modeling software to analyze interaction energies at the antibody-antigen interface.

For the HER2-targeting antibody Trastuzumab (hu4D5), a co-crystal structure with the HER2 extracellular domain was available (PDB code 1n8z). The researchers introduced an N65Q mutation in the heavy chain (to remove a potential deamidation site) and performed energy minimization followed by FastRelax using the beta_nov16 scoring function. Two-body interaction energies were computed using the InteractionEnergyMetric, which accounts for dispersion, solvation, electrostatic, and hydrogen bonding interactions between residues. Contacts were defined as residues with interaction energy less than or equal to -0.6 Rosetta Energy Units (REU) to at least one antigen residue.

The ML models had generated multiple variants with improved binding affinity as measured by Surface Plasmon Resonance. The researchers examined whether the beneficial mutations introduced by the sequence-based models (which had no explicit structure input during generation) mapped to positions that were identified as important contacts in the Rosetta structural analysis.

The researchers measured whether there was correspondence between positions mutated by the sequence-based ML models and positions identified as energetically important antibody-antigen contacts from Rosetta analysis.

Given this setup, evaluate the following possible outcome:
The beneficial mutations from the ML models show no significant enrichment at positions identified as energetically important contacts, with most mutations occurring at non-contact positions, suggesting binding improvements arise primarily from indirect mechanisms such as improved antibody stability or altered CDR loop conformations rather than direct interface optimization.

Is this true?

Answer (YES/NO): YES